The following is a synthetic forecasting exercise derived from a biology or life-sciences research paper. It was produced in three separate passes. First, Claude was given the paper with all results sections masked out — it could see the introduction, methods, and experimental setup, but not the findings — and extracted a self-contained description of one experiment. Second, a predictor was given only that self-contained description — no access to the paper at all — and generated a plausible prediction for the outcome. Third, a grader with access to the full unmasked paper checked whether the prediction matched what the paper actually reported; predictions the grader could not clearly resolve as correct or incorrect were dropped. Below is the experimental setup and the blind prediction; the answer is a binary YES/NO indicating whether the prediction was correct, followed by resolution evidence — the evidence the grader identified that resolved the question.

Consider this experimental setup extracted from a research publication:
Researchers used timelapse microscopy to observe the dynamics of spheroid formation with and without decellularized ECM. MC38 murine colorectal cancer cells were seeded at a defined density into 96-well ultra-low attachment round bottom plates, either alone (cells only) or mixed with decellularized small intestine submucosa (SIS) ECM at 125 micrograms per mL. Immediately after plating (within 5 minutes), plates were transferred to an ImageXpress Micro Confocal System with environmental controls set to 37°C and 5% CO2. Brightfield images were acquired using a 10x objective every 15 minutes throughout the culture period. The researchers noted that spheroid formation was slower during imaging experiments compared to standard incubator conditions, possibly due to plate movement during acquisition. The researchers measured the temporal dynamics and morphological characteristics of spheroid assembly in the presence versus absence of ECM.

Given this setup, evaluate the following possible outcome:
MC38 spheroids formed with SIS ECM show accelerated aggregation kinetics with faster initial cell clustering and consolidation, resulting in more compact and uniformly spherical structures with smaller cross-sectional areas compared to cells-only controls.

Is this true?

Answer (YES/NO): NO